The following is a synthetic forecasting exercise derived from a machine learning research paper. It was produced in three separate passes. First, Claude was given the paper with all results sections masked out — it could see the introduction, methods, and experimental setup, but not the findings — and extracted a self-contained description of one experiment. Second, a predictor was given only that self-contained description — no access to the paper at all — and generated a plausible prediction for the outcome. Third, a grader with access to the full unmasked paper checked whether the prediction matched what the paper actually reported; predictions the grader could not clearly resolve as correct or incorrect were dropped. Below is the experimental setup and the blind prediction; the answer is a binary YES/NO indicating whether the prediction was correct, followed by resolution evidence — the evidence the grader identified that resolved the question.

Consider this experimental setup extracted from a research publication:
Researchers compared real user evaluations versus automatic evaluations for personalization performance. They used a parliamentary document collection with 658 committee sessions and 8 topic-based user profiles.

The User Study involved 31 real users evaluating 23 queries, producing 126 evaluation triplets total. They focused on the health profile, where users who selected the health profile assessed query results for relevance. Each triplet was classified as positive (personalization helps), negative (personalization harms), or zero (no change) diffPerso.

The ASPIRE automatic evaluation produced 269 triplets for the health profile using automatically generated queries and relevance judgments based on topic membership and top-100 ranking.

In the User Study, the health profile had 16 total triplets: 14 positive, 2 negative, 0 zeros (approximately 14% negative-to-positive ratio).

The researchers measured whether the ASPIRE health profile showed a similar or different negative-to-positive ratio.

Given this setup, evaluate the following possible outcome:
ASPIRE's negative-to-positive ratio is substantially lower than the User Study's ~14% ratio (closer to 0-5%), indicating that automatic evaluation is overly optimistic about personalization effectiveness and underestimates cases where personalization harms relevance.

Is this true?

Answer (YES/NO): NO